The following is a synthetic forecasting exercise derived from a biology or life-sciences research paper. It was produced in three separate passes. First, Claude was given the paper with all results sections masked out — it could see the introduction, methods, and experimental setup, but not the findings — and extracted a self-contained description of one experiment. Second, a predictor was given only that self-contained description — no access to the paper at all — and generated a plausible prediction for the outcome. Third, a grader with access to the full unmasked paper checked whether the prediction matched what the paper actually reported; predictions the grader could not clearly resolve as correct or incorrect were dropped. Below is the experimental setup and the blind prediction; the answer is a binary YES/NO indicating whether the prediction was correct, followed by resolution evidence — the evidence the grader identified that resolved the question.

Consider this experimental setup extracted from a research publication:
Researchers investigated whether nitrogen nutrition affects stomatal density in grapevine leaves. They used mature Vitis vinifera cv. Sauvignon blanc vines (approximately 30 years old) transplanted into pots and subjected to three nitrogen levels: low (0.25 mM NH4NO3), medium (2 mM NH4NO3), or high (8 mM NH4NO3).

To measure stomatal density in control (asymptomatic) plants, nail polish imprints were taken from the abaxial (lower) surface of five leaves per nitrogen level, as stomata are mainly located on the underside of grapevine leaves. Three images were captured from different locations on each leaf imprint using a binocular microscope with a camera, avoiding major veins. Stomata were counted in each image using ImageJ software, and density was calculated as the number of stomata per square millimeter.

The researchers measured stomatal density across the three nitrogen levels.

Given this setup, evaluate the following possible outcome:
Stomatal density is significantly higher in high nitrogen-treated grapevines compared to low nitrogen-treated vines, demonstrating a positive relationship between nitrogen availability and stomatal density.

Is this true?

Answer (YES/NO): NO